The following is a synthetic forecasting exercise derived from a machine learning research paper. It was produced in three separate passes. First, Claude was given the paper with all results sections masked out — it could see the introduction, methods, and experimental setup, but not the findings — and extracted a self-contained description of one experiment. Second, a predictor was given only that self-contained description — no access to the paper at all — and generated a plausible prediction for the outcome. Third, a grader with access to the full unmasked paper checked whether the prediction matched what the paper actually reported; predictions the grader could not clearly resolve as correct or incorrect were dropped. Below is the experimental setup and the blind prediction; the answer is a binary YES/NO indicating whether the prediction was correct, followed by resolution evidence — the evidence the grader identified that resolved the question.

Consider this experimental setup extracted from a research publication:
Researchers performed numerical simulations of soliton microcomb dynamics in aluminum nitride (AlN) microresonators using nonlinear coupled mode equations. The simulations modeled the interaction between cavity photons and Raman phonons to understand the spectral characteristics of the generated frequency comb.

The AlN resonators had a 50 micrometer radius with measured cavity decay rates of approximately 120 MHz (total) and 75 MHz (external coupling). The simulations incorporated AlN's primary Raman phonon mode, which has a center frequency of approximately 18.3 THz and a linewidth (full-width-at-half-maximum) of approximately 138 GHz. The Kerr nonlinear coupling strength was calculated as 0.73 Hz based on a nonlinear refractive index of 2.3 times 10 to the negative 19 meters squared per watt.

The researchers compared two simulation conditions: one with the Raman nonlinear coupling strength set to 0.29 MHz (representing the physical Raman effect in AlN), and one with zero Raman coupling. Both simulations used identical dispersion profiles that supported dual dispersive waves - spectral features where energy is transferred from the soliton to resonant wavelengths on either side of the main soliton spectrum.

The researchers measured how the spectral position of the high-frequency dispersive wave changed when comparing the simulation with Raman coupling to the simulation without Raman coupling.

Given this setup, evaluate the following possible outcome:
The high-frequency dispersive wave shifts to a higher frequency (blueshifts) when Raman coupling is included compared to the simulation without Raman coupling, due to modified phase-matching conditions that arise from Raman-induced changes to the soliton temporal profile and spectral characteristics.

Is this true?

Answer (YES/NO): YES